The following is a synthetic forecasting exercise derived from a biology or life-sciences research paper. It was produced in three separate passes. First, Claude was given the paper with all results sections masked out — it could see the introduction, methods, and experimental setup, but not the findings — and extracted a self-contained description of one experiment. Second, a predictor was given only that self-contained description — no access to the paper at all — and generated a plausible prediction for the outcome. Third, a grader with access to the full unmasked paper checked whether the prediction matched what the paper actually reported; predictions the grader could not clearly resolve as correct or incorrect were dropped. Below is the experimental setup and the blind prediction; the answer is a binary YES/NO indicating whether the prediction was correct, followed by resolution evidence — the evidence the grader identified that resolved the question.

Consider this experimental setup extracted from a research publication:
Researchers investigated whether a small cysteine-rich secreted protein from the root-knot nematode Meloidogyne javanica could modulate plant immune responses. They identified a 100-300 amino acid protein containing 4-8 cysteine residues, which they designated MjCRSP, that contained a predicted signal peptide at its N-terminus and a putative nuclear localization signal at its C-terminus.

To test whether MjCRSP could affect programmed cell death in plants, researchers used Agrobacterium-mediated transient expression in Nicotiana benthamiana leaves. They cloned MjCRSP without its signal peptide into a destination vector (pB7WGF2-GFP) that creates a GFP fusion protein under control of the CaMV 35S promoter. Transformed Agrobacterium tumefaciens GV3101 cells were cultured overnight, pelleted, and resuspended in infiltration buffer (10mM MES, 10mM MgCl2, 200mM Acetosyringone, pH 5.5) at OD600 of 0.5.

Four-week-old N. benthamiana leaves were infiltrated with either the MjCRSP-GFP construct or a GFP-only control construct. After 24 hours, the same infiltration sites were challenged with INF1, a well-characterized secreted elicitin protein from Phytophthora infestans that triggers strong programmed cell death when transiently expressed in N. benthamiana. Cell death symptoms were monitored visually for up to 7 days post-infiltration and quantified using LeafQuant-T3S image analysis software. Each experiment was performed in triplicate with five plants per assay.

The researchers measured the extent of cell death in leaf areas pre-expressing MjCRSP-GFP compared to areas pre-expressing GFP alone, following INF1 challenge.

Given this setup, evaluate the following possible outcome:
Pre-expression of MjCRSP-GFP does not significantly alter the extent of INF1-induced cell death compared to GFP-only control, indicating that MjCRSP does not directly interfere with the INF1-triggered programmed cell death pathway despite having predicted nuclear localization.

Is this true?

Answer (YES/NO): NO